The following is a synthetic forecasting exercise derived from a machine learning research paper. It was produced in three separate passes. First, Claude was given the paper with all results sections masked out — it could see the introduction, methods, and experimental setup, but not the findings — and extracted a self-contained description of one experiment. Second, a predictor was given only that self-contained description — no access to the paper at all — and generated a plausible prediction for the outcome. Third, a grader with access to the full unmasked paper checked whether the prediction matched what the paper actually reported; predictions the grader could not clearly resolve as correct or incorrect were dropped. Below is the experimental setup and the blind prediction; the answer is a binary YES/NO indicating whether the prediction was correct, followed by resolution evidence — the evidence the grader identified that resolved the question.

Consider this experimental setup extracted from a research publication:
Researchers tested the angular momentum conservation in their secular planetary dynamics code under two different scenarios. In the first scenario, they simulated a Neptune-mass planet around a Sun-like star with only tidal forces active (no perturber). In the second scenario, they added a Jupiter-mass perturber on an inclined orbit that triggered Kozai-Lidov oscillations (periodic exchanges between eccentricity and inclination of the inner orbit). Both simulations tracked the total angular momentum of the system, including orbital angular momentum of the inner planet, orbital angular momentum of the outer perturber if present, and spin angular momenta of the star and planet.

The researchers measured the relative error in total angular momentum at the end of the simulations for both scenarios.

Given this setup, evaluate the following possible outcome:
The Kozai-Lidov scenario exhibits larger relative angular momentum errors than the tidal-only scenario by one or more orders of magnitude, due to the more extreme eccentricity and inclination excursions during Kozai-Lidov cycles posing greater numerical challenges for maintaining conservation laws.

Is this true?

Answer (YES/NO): YES